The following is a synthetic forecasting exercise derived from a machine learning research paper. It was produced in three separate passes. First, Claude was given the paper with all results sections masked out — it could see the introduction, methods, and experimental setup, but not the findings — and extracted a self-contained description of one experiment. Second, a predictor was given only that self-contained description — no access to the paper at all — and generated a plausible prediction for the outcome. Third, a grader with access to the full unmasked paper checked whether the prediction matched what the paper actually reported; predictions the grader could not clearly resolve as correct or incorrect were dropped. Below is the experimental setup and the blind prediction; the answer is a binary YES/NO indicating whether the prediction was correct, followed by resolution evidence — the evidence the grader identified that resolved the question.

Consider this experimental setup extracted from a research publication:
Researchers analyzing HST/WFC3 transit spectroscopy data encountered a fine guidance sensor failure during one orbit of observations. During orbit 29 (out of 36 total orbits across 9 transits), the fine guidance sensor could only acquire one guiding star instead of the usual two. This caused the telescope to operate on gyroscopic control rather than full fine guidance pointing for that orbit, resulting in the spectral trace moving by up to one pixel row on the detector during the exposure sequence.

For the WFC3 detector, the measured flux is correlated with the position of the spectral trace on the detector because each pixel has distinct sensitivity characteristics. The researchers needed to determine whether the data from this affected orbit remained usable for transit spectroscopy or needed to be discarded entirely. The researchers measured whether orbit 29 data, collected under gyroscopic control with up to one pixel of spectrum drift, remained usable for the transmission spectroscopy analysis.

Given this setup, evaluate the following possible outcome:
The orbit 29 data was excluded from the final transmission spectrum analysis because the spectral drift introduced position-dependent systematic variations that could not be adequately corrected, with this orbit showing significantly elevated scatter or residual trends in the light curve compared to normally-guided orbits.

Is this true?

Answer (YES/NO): YES